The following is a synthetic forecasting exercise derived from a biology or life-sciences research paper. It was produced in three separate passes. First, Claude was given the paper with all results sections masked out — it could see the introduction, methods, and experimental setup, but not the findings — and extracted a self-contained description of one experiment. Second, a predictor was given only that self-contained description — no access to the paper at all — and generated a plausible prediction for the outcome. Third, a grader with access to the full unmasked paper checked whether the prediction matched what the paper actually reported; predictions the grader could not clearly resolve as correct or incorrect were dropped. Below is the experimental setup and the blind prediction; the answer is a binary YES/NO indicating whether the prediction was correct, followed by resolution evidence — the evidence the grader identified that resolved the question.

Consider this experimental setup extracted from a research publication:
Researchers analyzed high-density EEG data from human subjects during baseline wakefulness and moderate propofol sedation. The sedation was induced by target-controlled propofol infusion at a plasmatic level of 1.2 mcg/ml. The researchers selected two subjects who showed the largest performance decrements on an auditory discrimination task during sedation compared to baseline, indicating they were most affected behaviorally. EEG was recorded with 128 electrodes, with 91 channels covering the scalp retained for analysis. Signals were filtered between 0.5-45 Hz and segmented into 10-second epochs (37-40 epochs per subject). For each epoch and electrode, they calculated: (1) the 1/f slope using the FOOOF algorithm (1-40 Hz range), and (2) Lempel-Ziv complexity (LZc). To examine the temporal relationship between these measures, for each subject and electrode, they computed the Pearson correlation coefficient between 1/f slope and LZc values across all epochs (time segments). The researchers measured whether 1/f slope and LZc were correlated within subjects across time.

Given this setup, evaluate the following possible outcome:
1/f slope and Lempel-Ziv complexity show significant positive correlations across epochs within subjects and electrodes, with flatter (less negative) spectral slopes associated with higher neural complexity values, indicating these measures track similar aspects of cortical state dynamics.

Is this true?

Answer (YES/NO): NO